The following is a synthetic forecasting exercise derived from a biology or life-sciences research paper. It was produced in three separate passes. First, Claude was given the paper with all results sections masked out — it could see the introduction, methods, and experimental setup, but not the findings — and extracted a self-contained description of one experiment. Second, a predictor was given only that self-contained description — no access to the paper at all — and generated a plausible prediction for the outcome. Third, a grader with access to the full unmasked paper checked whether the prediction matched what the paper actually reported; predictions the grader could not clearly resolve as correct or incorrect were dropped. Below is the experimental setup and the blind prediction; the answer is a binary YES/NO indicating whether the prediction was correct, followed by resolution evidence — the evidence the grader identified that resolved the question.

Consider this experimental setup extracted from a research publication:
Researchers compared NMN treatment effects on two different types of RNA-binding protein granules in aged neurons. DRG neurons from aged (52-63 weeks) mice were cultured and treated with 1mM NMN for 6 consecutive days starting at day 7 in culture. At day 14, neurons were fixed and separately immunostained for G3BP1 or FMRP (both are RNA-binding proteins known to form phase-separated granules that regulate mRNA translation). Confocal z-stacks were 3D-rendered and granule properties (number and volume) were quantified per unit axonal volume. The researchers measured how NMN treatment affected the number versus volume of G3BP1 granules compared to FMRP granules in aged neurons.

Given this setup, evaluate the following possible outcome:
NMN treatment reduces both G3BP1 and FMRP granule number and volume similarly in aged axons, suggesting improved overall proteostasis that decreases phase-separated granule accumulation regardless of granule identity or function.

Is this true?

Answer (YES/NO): NO